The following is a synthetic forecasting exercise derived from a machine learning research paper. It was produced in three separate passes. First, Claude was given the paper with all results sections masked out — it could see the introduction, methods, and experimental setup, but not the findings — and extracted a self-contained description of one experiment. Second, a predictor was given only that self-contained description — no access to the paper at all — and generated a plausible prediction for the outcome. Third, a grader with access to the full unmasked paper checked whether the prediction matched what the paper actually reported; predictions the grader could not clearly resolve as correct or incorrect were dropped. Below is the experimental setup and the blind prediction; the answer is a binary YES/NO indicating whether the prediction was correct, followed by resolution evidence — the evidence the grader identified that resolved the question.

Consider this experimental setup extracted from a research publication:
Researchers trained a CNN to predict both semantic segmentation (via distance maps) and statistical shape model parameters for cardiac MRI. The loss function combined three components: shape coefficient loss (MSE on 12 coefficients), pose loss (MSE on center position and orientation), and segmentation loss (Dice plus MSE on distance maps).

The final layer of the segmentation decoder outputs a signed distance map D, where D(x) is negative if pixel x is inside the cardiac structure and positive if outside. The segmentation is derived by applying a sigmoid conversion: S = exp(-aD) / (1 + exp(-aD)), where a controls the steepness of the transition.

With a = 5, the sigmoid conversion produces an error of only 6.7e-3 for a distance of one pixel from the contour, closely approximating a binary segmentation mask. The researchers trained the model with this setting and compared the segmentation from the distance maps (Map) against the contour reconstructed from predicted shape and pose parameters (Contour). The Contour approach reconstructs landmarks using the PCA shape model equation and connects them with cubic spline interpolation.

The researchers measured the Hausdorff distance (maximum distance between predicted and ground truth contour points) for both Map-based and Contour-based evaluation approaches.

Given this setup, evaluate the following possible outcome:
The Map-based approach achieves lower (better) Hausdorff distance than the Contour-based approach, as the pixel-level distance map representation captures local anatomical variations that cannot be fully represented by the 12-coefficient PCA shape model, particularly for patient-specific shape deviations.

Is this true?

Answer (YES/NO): YES